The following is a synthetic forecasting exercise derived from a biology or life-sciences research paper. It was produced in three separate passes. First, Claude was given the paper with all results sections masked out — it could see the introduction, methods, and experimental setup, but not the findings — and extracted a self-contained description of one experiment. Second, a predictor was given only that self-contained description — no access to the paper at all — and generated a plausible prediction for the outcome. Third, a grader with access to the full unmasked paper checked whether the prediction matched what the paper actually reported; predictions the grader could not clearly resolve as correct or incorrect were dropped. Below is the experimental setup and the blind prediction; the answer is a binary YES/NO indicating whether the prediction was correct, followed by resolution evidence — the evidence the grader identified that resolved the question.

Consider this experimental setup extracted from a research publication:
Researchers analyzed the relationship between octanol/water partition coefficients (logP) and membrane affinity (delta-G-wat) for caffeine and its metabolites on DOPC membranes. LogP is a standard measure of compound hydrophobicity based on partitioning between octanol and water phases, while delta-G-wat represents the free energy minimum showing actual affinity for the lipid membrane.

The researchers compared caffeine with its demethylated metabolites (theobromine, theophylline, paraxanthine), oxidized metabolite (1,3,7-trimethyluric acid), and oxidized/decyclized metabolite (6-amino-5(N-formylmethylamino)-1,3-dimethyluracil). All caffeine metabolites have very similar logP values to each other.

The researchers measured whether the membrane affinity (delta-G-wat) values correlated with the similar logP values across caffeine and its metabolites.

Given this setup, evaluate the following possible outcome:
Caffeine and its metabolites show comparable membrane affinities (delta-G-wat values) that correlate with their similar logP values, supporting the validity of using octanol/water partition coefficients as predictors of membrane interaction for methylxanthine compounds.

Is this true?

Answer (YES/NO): YES